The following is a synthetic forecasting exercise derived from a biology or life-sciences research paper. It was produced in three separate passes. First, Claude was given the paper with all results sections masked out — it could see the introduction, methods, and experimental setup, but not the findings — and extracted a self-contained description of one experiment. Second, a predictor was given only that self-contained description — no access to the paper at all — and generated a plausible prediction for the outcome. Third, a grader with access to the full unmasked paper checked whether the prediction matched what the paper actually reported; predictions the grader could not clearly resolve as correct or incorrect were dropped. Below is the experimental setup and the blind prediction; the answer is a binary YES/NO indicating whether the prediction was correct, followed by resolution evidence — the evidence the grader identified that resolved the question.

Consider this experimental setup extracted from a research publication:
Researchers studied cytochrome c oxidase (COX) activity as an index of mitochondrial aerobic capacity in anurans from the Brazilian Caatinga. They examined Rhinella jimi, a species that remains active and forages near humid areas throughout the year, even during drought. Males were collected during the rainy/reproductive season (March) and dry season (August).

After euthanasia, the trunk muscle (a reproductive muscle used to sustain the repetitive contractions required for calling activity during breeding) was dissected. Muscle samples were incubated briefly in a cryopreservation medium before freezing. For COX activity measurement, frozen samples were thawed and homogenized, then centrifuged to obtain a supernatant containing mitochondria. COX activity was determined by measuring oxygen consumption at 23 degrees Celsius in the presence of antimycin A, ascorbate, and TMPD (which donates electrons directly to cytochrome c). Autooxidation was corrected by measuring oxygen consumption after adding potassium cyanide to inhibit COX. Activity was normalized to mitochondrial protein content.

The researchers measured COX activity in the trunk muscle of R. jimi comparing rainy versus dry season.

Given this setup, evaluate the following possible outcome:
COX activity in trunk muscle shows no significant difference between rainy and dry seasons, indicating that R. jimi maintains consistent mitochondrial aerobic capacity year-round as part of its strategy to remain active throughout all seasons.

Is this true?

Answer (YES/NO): YES